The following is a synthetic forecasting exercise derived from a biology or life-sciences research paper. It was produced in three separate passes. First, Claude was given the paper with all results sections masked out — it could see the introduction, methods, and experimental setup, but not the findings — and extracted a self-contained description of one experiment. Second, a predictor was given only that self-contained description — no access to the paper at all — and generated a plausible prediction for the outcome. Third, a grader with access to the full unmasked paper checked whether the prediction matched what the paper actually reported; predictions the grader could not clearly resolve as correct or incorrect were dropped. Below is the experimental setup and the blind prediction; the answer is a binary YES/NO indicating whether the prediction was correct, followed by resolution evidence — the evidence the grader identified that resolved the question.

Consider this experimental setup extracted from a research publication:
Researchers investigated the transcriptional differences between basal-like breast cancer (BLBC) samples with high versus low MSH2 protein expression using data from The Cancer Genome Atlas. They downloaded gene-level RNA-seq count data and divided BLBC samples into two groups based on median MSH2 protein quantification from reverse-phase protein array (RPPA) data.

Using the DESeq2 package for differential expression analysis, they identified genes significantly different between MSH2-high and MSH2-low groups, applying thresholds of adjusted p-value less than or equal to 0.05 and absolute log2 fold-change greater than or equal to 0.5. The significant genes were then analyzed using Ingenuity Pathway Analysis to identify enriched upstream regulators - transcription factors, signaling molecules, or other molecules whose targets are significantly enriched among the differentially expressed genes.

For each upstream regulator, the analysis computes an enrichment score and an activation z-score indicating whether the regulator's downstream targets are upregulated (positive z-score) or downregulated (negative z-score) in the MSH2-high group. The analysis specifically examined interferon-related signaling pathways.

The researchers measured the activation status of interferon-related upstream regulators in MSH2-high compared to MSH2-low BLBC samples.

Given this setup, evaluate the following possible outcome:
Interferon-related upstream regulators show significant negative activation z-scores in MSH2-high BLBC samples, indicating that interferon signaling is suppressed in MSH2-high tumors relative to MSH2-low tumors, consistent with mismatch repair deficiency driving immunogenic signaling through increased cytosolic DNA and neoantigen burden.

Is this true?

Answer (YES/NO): YES